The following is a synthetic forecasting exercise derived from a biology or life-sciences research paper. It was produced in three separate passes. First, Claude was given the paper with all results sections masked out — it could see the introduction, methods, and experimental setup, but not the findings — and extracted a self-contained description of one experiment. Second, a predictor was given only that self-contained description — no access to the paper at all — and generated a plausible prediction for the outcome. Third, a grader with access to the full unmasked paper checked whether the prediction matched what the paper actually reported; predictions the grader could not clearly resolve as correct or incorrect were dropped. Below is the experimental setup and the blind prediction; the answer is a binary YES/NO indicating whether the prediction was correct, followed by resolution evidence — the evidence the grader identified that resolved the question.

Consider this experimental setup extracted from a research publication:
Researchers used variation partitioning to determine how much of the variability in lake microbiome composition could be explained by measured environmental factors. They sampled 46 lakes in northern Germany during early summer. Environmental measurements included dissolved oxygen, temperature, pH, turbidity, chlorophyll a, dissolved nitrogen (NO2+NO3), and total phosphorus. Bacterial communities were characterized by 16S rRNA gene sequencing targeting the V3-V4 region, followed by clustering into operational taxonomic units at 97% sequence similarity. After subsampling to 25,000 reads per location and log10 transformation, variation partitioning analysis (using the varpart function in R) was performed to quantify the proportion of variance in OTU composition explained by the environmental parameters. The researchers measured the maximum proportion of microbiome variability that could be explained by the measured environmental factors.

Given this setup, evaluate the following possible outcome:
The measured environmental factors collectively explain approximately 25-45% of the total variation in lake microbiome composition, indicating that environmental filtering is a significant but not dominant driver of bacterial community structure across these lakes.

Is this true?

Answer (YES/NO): NO